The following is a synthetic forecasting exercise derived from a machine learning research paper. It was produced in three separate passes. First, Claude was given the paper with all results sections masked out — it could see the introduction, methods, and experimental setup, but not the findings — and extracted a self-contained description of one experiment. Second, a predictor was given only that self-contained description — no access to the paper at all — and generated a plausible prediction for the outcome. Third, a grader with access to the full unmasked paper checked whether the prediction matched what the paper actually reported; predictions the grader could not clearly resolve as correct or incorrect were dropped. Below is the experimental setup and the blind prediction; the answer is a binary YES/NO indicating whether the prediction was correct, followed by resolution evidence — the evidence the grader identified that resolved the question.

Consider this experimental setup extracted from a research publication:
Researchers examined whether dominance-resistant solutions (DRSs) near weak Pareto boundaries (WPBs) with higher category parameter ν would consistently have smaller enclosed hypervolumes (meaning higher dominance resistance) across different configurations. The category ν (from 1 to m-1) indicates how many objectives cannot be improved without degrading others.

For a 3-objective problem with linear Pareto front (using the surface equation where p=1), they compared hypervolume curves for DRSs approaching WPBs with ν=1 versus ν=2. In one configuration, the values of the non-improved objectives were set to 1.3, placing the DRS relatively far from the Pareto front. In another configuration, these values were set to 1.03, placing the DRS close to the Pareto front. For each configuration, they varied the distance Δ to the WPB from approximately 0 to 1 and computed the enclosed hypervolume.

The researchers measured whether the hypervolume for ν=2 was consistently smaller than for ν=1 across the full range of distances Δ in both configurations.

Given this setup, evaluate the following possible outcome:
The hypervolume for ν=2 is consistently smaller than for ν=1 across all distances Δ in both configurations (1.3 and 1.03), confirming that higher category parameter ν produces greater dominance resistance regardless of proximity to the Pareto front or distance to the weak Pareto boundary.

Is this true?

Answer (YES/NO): NO